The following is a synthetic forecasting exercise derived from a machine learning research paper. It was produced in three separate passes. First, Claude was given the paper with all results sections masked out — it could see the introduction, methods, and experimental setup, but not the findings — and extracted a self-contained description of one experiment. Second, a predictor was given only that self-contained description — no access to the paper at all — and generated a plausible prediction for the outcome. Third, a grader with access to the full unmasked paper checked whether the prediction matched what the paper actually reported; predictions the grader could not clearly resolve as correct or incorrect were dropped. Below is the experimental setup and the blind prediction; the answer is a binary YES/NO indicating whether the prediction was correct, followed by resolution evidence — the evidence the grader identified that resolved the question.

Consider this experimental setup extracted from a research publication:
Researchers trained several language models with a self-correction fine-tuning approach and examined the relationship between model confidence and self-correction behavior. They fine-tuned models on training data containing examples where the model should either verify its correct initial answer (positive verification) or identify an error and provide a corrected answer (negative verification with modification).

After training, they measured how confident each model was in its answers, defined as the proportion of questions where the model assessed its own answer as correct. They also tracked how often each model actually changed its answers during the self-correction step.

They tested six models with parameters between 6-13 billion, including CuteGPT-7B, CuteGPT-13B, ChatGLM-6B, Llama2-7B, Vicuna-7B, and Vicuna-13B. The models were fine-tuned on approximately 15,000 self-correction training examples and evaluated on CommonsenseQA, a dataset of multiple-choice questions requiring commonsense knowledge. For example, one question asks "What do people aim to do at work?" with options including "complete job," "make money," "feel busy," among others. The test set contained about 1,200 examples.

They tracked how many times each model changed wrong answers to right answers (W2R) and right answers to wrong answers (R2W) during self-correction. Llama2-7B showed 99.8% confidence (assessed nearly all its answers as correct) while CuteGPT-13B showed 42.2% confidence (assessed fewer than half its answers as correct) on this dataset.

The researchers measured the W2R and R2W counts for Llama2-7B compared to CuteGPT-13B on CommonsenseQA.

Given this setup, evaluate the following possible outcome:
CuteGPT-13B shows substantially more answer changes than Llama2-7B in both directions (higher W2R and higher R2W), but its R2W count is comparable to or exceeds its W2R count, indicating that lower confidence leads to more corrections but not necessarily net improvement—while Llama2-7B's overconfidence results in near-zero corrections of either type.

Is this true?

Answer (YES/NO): NO